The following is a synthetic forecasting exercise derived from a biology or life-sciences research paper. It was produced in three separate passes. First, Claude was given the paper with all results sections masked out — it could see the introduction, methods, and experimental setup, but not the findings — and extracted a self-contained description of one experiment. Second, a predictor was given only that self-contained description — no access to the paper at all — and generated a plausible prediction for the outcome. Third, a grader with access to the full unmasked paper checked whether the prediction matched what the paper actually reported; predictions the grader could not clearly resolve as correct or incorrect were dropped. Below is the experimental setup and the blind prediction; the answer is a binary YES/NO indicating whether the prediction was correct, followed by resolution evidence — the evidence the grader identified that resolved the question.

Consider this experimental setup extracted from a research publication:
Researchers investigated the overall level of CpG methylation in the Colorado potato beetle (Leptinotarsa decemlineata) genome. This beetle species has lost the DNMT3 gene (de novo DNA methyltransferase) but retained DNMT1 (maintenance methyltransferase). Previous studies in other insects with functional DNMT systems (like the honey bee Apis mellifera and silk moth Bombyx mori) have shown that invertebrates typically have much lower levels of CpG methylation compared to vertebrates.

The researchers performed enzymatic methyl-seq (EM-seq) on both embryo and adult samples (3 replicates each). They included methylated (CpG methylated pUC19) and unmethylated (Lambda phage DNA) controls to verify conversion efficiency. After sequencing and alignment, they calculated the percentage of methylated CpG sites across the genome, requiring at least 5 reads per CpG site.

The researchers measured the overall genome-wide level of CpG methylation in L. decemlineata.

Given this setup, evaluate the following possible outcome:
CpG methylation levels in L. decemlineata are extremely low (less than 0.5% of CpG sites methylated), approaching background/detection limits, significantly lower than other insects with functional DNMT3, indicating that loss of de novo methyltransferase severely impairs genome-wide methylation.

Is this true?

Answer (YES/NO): NO